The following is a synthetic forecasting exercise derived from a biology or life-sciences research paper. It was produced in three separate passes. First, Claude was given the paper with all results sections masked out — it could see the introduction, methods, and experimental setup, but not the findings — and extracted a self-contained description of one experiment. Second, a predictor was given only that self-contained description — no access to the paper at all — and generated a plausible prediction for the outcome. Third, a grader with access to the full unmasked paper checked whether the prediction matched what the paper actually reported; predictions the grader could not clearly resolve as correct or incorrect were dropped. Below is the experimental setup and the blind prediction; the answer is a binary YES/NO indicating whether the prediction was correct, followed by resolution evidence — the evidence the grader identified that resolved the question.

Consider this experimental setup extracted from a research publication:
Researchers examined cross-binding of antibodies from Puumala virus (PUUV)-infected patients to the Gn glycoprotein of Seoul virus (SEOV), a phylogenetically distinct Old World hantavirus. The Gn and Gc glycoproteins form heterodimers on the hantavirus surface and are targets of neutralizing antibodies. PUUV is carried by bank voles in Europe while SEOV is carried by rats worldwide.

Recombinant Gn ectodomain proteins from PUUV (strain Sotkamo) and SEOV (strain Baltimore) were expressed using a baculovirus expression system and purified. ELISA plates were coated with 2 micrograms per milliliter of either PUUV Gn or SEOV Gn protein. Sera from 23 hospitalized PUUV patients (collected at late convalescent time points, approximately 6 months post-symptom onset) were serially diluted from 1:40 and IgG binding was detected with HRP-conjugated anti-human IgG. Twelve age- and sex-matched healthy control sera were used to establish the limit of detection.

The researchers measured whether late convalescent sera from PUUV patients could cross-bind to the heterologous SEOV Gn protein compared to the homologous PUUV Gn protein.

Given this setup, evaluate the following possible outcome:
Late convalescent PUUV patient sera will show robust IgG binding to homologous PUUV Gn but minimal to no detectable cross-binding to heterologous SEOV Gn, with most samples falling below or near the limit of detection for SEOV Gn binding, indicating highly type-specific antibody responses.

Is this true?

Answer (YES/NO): NO